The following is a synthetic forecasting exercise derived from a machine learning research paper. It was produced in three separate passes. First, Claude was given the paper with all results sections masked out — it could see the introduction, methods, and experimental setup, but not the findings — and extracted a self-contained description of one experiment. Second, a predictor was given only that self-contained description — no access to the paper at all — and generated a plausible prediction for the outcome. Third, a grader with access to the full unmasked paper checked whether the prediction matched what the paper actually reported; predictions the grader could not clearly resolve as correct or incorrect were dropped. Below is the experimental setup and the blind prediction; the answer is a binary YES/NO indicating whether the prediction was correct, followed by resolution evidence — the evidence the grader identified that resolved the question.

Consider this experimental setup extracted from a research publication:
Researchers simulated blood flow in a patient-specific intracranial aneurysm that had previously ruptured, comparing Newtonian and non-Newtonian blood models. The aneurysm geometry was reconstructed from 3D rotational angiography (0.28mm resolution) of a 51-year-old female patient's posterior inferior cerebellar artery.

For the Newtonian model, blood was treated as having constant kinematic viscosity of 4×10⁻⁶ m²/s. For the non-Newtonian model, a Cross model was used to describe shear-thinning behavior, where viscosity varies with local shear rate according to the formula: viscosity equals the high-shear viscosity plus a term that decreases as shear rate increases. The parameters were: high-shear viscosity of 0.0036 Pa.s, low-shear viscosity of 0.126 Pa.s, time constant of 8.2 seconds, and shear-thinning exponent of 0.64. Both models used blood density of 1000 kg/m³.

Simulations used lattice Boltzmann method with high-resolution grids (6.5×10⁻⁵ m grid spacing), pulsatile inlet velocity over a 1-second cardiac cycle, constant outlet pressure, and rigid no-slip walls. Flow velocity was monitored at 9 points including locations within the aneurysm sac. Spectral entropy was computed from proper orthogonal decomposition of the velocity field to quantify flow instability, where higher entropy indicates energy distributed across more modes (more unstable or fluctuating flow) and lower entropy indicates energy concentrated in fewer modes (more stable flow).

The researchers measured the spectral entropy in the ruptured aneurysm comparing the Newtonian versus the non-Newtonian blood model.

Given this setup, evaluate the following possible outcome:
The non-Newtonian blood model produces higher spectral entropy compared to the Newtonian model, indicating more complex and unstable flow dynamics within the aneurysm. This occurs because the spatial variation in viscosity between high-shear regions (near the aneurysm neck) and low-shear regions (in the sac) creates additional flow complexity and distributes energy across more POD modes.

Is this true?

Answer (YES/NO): YES